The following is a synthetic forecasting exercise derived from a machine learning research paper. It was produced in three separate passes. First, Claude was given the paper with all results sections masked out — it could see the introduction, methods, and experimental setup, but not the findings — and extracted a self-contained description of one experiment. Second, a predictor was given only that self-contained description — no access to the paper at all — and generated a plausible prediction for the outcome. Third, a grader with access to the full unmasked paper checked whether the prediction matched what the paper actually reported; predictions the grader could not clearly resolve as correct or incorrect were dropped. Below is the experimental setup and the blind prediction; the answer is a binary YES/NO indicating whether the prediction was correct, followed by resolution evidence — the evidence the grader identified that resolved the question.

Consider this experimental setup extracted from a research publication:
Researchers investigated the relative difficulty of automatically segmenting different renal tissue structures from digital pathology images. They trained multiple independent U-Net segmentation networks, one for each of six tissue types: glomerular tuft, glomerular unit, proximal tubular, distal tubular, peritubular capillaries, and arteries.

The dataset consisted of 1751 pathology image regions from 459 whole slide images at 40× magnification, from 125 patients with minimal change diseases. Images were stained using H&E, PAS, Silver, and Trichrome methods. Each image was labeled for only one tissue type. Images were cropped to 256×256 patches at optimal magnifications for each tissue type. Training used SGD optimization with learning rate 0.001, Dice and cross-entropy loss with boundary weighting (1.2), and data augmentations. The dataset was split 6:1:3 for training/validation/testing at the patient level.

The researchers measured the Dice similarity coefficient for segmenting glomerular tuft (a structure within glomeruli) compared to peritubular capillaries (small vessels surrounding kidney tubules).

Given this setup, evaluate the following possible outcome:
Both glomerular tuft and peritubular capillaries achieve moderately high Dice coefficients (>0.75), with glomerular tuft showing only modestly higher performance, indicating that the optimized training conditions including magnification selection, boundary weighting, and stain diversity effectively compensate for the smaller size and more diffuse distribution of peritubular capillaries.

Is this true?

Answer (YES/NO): NO